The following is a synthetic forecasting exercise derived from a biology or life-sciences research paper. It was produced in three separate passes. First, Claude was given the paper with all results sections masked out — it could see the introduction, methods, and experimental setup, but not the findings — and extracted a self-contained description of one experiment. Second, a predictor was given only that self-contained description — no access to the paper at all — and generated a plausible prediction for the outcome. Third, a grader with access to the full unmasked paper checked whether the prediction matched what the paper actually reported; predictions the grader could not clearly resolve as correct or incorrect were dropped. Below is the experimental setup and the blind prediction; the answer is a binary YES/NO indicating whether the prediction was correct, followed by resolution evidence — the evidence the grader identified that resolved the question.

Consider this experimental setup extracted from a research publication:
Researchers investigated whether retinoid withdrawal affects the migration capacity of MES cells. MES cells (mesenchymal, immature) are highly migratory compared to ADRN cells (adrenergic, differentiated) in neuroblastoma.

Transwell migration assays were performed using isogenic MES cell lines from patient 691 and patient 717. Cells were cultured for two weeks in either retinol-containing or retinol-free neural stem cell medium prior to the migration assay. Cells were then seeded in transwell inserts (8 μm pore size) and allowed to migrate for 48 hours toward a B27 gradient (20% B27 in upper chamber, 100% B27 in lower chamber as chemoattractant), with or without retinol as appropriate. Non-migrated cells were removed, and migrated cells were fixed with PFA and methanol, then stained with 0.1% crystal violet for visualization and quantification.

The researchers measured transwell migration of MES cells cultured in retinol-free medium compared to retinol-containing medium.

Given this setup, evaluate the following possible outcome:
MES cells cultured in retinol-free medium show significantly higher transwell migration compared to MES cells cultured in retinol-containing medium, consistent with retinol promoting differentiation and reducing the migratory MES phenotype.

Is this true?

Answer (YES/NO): NO